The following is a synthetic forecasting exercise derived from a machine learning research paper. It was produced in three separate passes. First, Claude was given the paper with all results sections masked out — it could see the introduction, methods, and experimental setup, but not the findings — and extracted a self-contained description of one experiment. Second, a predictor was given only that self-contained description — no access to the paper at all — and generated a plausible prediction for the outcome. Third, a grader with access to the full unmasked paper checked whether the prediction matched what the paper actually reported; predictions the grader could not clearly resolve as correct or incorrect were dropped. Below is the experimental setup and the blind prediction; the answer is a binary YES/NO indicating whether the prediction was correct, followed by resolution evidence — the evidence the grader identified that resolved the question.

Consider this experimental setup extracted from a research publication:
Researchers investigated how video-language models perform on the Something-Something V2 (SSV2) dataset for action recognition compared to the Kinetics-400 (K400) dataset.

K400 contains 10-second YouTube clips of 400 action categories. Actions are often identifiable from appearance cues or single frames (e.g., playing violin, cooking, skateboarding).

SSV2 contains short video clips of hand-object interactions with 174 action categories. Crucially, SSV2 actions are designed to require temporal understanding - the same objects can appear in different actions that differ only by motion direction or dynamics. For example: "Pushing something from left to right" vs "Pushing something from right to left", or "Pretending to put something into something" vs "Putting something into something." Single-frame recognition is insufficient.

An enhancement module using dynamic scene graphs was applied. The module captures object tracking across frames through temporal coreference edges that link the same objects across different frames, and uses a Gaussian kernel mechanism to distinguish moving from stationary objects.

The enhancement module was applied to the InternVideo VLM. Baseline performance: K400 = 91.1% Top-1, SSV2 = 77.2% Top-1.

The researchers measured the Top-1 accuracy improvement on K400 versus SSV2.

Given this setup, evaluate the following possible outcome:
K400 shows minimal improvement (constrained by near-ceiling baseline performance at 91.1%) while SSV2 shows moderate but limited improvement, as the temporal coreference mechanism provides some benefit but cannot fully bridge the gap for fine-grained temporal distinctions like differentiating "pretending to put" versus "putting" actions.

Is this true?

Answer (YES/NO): NO